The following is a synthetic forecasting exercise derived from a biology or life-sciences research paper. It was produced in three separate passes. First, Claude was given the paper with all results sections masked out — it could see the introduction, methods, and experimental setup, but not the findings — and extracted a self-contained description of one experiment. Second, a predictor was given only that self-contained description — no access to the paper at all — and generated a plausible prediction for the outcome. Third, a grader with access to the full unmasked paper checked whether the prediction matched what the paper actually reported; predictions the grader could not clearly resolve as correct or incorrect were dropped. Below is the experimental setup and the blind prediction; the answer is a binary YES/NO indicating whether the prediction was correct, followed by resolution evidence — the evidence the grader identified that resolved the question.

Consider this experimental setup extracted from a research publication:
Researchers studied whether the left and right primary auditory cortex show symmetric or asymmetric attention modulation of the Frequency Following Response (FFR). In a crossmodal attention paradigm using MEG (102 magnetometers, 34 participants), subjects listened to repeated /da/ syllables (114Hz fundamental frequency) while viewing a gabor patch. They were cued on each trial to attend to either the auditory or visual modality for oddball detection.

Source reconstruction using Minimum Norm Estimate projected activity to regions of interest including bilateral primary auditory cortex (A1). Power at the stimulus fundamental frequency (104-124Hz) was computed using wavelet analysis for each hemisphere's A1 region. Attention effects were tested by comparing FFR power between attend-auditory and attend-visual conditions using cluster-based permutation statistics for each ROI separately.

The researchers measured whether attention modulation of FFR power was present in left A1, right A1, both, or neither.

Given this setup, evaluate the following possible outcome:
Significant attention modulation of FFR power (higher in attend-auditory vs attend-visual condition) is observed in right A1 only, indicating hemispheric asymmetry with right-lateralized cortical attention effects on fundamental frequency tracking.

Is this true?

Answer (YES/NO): YES